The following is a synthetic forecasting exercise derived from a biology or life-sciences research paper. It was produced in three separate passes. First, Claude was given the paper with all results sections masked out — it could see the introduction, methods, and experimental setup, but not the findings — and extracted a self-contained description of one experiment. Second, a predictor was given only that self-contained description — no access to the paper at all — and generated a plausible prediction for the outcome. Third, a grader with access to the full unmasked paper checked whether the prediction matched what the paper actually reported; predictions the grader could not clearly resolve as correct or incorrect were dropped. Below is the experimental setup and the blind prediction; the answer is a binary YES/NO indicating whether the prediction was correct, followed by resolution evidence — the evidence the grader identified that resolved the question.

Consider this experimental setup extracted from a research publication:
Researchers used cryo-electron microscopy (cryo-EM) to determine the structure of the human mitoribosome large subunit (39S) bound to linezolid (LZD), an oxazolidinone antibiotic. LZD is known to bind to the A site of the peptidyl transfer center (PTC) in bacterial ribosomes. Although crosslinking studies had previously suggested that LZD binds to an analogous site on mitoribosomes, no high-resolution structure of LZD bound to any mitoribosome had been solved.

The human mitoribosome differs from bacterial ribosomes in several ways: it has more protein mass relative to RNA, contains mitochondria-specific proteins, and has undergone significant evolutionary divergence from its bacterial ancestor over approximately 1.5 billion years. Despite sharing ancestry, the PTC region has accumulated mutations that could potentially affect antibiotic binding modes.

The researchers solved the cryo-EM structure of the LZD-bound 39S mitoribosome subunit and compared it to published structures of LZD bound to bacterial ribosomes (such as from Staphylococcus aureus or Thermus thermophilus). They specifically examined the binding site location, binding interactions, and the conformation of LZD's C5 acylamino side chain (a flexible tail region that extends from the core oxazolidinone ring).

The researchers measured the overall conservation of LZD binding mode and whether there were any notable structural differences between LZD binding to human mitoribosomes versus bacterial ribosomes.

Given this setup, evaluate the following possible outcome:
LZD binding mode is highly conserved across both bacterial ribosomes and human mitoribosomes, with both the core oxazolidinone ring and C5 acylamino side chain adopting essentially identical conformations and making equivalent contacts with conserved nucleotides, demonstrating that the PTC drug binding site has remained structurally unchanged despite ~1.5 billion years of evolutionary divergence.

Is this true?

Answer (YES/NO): NO